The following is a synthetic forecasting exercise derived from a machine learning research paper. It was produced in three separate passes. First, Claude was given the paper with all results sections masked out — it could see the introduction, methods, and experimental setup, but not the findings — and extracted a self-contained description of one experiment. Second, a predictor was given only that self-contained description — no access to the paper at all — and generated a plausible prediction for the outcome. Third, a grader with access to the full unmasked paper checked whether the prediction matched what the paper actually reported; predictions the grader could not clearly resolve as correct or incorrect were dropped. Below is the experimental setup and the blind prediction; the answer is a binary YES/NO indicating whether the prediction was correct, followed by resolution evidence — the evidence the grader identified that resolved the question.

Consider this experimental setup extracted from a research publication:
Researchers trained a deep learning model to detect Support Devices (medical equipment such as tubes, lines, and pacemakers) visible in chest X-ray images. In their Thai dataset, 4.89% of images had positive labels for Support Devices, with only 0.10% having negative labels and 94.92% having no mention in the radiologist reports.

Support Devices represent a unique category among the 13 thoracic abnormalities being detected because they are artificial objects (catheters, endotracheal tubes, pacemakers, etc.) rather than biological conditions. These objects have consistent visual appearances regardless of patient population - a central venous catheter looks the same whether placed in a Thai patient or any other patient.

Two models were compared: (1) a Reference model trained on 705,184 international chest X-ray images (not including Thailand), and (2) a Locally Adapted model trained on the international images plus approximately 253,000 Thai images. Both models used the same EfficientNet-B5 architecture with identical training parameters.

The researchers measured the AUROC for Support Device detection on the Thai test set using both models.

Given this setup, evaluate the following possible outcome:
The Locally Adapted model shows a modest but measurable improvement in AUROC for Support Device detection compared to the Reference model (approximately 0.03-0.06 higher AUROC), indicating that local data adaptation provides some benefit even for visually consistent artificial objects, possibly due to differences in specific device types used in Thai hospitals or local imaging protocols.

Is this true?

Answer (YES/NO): NO